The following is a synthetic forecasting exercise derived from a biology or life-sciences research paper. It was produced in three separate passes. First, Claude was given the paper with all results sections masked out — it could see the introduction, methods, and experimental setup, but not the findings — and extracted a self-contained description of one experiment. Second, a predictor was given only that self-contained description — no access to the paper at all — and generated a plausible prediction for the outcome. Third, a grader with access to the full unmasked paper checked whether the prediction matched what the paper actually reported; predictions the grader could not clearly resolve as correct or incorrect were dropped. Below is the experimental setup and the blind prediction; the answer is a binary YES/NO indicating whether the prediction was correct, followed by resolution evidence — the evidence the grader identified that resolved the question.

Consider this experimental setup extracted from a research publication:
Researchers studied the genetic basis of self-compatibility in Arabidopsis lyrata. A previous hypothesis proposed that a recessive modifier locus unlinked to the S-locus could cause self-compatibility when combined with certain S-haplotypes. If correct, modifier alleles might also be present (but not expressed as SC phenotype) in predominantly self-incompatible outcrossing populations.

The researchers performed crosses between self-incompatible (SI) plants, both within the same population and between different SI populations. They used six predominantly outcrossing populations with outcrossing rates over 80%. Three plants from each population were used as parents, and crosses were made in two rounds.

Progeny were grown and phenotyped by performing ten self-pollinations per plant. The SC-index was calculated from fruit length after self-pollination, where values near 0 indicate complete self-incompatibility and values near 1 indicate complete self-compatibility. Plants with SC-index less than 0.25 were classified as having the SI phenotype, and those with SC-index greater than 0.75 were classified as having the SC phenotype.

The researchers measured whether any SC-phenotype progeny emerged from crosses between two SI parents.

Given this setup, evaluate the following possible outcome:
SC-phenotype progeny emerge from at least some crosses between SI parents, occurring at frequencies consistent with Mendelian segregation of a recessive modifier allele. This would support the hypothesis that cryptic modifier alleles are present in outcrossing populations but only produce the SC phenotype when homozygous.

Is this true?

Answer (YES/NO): NO